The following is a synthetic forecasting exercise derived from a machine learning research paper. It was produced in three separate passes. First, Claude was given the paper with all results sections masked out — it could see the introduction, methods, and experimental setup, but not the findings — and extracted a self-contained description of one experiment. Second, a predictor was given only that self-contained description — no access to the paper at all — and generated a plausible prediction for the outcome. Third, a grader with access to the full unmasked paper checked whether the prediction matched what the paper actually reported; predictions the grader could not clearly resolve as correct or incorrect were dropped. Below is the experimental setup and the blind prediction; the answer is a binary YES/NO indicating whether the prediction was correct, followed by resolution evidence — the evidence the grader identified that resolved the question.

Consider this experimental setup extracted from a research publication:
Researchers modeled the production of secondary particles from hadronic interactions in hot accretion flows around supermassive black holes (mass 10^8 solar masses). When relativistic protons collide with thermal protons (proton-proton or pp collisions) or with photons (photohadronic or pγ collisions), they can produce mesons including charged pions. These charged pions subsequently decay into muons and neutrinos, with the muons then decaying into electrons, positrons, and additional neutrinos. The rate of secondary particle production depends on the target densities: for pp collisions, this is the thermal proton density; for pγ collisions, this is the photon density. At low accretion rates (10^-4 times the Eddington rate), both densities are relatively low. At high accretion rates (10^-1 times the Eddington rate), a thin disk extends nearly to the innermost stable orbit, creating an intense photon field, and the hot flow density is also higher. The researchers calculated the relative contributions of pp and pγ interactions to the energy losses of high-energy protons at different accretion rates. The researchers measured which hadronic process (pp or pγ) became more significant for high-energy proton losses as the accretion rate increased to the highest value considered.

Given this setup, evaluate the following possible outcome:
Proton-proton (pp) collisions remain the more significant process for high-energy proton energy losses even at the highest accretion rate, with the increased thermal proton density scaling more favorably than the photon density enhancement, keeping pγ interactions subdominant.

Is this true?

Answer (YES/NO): NO